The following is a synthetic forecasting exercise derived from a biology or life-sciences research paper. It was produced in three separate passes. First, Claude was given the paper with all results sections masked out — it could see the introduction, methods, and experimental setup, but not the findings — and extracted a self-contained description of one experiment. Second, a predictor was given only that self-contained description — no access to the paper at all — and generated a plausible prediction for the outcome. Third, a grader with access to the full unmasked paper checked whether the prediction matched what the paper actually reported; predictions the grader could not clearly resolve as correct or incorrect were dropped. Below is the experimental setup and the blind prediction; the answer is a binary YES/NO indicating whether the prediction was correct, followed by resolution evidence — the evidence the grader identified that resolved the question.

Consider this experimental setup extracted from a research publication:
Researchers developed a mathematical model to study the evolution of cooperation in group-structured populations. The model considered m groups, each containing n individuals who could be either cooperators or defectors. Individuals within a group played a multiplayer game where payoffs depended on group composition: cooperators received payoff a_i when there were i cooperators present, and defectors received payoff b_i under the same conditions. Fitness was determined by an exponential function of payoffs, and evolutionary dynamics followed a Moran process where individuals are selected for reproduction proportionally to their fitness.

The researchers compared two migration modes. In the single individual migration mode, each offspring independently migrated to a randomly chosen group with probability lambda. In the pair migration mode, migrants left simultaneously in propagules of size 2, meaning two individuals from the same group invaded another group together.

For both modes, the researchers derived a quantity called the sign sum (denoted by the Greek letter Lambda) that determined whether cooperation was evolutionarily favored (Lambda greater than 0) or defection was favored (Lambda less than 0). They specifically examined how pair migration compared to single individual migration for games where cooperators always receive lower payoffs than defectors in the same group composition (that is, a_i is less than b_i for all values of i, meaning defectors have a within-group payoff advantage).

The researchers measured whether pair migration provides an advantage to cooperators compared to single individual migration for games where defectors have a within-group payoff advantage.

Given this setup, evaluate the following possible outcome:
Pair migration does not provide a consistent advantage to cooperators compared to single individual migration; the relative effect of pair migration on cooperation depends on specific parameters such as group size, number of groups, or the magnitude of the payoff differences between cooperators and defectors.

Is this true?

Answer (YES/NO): NO